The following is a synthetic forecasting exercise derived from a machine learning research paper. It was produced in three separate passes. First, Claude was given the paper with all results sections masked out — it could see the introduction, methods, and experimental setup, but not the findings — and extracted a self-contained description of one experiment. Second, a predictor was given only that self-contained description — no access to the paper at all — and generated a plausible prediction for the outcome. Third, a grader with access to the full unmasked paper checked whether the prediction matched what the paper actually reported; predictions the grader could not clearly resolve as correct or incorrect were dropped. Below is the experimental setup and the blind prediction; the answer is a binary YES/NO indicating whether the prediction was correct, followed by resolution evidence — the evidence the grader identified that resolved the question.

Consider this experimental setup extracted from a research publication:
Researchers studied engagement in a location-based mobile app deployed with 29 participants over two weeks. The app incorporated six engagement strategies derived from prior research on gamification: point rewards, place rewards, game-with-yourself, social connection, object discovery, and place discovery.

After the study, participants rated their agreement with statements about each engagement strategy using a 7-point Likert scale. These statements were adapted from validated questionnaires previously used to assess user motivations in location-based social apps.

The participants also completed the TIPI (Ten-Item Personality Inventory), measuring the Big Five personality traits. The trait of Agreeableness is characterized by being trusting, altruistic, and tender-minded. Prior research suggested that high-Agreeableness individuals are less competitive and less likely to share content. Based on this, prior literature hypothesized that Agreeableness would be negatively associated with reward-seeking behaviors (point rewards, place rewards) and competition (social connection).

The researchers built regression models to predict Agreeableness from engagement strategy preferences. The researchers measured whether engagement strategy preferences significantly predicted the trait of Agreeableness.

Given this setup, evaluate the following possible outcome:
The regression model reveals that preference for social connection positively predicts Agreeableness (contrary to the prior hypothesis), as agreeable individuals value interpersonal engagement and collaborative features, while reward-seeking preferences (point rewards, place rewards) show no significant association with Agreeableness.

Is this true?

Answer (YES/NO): NO